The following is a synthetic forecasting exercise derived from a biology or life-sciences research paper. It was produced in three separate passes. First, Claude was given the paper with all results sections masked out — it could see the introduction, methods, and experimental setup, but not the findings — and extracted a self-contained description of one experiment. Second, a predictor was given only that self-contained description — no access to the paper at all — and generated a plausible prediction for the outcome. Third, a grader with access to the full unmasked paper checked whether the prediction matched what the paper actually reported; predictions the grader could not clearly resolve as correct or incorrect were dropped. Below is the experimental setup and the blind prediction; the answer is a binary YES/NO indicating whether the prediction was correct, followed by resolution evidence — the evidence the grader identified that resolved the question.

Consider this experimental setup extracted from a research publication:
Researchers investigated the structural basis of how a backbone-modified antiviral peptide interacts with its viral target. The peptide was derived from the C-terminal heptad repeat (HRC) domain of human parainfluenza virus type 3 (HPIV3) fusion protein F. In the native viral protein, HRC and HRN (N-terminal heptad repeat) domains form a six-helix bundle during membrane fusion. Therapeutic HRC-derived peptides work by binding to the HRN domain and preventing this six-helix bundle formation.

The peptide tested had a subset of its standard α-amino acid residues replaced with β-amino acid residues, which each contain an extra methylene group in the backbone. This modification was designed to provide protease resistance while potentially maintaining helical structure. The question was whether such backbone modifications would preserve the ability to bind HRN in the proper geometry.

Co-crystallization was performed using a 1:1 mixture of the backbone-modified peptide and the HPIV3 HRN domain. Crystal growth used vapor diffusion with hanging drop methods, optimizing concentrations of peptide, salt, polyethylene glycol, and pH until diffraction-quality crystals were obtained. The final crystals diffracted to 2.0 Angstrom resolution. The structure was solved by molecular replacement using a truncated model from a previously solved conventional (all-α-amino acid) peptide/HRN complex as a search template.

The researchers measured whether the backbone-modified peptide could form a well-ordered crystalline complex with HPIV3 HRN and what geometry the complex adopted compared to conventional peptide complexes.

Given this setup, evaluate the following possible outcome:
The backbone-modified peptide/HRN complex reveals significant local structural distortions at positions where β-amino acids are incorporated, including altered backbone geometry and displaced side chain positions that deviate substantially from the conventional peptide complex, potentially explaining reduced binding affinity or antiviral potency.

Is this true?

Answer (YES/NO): NO